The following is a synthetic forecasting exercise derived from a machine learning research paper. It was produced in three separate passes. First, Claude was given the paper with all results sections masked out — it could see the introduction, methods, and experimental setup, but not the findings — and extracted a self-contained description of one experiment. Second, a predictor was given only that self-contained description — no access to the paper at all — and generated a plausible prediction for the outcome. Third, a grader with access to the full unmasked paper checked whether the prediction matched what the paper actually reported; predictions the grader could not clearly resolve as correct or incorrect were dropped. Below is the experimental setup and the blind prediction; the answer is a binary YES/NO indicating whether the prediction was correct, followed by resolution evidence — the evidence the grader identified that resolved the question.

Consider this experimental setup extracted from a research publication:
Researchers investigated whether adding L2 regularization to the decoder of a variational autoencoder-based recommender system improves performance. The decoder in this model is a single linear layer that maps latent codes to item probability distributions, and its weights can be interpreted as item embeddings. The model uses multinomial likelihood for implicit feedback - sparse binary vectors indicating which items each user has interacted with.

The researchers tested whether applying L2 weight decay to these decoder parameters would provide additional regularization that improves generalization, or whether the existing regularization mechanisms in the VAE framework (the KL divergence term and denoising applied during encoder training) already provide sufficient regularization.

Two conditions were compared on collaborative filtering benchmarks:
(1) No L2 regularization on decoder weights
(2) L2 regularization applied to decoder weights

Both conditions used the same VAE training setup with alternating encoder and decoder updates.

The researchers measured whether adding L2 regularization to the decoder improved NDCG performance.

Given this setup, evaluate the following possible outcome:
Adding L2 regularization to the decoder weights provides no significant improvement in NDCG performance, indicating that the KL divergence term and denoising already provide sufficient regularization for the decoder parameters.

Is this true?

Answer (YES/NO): NO